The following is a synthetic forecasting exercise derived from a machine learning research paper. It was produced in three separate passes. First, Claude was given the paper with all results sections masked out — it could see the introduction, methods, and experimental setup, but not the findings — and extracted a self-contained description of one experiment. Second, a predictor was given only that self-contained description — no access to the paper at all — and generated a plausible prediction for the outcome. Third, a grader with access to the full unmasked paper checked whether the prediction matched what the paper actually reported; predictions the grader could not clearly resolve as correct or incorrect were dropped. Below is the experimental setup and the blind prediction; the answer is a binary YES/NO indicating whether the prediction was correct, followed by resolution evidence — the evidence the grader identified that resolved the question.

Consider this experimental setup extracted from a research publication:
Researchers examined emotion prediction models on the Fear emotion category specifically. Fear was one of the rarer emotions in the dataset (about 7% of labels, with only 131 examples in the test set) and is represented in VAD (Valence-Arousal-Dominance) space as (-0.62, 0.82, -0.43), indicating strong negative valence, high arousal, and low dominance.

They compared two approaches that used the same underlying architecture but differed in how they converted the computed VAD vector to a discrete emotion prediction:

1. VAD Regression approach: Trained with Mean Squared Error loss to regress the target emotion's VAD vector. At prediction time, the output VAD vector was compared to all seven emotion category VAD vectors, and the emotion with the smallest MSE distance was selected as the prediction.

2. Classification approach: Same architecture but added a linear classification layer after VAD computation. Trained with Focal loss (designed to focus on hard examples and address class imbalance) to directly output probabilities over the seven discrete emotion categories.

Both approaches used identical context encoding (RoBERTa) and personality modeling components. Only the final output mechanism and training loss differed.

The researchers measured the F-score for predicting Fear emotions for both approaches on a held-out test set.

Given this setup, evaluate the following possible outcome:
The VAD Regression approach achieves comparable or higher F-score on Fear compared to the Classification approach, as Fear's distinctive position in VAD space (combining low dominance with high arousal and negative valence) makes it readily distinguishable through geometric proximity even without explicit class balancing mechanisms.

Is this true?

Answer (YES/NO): NO